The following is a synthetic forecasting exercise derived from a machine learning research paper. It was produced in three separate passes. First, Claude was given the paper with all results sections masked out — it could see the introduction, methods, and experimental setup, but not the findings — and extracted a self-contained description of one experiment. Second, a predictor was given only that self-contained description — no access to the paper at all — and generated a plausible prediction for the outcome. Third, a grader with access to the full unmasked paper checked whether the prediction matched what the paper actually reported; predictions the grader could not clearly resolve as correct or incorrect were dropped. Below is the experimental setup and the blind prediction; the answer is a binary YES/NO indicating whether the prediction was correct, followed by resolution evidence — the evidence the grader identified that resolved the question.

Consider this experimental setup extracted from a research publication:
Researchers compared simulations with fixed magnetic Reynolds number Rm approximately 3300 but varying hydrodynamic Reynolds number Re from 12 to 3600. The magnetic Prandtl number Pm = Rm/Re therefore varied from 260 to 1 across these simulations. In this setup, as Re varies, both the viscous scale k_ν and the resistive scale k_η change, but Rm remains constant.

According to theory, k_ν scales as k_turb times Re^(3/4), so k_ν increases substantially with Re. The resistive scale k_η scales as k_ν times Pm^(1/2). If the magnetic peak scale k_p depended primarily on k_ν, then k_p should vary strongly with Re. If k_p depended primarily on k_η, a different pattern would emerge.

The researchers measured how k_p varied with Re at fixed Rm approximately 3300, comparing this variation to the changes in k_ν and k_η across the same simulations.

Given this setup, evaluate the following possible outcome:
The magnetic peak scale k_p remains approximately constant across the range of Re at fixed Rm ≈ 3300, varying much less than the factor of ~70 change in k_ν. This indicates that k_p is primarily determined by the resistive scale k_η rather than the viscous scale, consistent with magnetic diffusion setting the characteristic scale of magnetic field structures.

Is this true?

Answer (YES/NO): NO